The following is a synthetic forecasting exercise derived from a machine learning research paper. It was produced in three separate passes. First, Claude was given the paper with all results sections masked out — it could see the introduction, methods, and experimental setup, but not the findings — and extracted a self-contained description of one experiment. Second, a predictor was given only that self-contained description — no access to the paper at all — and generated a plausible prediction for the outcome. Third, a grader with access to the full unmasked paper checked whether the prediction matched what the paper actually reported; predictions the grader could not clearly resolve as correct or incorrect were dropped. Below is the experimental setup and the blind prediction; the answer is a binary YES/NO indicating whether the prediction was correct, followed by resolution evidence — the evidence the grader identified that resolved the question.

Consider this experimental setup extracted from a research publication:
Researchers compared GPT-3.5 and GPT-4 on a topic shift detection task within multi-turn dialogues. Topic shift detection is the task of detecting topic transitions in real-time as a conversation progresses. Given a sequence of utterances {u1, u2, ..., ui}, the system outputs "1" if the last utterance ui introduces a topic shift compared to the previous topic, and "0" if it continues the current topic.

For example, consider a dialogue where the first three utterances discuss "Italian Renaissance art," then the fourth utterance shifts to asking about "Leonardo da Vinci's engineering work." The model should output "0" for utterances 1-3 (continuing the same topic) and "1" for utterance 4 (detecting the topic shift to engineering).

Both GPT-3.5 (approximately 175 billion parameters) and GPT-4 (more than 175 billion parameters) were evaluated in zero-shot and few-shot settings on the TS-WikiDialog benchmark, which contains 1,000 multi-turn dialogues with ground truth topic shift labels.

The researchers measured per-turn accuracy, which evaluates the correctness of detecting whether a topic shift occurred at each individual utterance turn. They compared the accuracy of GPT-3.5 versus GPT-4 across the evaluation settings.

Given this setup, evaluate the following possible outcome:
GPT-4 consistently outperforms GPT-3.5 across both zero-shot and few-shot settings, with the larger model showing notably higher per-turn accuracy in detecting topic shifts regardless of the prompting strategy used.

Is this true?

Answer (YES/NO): NO